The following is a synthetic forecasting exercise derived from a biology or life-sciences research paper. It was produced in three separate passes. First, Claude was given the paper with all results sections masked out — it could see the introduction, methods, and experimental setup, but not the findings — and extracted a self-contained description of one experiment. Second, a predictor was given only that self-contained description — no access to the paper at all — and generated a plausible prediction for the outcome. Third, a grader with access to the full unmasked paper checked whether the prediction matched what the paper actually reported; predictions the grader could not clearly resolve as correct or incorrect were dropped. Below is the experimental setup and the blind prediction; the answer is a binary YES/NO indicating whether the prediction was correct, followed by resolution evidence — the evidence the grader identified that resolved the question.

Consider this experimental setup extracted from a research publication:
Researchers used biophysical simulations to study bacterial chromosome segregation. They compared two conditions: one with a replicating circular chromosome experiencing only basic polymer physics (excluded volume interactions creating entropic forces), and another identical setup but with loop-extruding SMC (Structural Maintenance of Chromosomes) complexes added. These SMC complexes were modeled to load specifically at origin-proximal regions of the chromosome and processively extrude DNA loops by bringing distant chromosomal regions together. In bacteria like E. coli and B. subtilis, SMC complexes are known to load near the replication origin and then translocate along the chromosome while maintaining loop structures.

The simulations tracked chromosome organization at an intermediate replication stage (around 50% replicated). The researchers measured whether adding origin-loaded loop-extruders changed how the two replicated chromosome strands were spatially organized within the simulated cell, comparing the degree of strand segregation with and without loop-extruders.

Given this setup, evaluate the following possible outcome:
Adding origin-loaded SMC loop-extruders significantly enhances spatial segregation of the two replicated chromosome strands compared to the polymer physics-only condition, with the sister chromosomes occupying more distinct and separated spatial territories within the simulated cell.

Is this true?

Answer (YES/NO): YES